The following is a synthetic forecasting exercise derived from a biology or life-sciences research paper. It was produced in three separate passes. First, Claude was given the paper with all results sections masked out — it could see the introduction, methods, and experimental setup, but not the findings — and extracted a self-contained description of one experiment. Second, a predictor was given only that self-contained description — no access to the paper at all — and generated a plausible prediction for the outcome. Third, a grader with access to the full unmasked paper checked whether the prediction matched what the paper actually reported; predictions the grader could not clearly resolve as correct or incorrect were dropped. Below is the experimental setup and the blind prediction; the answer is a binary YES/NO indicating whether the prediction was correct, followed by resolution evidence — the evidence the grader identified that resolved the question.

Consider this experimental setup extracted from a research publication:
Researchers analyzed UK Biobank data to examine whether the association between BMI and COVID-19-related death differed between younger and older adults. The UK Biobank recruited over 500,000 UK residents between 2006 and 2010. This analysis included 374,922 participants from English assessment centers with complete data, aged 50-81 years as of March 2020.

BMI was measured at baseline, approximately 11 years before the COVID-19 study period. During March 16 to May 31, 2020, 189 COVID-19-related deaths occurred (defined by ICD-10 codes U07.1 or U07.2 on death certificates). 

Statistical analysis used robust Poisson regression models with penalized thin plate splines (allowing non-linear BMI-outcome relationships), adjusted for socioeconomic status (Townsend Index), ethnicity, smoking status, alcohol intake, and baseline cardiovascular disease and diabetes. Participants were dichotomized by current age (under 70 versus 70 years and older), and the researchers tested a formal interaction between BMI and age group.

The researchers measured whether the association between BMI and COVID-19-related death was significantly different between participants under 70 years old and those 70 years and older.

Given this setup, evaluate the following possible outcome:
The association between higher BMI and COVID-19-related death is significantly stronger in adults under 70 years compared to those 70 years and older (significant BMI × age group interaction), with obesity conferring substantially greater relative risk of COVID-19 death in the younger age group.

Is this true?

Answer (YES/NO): YES